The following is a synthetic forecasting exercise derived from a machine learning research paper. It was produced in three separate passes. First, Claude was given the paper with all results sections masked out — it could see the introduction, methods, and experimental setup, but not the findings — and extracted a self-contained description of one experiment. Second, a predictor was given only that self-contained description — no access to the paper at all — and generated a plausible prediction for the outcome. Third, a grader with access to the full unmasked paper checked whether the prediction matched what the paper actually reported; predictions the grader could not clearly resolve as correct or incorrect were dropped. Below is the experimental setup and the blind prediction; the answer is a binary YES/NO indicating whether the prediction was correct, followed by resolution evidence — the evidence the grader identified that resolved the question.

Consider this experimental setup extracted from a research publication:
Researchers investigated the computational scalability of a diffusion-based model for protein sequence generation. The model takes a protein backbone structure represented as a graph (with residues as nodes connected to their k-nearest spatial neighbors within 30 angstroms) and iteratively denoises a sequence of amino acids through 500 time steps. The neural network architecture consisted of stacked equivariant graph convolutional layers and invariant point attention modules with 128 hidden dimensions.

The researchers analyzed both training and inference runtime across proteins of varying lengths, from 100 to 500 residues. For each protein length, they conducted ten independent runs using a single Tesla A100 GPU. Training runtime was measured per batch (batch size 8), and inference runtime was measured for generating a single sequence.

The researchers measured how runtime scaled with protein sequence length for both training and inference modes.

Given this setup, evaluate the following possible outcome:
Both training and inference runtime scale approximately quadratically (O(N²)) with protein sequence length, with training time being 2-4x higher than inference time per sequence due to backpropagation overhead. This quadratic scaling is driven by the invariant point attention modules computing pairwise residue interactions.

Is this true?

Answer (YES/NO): NO